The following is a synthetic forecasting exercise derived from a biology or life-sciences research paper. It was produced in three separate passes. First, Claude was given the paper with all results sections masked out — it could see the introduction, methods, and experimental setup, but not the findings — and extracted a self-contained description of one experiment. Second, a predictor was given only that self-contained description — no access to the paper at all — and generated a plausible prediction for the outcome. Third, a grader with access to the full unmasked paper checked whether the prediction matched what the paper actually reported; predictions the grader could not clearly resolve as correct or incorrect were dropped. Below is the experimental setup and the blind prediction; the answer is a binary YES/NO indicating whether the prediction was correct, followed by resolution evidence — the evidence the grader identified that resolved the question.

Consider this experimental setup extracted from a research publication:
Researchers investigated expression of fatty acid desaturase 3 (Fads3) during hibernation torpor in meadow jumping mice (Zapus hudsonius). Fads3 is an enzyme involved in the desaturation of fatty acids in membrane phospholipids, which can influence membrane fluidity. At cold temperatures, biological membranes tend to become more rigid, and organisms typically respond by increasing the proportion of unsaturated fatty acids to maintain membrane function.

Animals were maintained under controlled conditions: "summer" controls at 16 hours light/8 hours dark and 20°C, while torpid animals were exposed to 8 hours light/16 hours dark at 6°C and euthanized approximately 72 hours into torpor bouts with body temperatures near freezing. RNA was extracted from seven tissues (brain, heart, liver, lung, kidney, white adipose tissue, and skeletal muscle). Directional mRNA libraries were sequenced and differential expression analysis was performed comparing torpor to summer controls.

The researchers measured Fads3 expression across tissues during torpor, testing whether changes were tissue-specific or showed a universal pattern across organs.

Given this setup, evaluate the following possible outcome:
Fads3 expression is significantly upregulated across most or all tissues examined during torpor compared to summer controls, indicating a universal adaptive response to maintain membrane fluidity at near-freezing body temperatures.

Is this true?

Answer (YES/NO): YES